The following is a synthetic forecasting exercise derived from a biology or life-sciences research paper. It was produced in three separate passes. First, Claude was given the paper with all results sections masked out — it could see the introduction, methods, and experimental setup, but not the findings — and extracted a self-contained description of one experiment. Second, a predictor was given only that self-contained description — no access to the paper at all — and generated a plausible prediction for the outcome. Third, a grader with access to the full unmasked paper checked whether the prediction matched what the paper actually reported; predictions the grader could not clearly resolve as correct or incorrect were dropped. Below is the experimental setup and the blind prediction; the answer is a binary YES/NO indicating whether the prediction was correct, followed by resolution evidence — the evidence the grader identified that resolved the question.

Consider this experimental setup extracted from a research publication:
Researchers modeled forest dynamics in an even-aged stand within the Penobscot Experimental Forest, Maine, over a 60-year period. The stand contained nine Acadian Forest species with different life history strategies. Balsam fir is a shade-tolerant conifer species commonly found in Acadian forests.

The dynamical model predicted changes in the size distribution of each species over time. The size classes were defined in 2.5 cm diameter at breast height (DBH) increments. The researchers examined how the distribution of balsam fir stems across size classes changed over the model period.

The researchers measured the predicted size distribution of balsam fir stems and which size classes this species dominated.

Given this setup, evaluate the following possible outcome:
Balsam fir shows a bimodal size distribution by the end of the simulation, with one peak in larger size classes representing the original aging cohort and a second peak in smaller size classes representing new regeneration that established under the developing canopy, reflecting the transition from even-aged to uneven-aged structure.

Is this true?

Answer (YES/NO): NO